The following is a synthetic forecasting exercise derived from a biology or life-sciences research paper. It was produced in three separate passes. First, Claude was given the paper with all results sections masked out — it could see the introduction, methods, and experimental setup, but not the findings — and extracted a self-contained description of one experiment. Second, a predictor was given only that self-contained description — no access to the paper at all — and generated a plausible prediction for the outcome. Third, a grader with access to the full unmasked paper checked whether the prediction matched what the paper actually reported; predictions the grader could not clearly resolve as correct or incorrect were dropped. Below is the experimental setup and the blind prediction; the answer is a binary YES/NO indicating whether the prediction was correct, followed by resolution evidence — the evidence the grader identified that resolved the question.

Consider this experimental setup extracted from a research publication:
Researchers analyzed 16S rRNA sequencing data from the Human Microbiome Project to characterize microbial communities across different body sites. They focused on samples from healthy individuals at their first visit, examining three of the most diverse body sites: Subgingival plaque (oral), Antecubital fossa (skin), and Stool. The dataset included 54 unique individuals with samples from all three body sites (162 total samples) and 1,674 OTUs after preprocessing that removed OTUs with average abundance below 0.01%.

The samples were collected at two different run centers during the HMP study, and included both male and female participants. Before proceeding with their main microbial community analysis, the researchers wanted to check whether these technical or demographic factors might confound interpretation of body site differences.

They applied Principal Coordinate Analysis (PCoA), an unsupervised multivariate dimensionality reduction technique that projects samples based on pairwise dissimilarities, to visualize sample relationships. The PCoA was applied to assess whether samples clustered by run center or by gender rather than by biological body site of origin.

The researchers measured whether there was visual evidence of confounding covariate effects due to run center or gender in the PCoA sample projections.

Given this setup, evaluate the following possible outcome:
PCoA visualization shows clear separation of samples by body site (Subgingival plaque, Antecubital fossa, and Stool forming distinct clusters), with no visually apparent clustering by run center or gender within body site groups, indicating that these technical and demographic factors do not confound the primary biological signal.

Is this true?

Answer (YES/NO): YES